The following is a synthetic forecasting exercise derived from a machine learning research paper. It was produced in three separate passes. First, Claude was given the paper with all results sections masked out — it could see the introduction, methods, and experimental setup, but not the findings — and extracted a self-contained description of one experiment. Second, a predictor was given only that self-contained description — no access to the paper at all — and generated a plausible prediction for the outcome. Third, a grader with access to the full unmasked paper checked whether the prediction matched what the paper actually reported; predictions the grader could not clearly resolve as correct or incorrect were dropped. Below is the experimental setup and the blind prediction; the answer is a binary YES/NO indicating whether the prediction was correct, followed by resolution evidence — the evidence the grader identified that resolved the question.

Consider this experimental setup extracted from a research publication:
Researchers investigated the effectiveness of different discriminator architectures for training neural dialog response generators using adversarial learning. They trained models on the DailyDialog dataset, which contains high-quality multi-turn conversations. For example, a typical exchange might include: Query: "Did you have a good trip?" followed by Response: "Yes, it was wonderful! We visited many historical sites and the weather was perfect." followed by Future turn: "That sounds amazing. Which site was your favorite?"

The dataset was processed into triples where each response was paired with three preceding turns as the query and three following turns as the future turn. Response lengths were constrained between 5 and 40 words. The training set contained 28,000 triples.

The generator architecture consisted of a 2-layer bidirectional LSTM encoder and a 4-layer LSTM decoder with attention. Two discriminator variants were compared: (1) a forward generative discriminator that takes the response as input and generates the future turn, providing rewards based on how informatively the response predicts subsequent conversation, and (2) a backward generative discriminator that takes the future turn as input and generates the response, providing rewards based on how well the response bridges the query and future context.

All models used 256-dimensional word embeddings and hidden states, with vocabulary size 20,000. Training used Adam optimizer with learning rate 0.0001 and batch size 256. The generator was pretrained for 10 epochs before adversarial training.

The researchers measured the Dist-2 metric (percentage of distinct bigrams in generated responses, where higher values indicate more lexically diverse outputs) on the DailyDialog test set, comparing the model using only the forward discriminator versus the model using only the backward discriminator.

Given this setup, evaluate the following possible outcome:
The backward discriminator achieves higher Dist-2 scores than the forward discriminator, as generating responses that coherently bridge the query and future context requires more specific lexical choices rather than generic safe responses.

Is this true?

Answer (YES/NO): NO